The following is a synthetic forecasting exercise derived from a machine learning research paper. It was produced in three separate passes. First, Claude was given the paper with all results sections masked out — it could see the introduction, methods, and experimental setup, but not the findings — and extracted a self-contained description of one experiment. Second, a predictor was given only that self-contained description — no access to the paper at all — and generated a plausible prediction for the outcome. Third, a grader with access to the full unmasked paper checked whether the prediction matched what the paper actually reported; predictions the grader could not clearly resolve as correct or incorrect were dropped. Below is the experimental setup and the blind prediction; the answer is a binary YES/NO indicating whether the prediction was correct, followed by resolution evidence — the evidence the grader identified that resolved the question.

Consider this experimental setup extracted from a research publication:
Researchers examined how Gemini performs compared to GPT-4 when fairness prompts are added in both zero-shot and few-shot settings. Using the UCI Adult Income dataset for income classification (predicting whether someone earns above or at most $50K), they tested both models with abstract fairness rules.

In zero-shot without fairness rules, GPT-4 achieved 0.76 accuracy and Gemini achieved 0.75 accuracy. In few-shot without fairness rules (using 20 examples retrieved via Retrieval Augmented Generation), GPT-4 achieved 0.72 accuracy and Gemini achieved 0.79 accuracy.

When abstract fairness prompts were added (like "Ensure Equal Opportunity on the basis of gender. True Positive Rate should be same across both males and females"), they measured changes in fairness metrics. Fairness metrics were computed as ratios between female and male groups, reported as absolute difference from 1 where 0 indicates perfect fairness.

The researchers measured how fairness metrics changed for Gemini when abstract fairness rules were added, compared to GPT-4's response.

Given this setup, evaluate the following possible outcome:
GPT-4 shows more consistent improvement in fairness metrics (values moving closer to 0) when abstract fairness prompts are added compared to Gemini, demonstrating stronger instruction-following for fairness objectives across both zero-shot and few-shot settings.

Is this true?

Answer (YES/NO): YES